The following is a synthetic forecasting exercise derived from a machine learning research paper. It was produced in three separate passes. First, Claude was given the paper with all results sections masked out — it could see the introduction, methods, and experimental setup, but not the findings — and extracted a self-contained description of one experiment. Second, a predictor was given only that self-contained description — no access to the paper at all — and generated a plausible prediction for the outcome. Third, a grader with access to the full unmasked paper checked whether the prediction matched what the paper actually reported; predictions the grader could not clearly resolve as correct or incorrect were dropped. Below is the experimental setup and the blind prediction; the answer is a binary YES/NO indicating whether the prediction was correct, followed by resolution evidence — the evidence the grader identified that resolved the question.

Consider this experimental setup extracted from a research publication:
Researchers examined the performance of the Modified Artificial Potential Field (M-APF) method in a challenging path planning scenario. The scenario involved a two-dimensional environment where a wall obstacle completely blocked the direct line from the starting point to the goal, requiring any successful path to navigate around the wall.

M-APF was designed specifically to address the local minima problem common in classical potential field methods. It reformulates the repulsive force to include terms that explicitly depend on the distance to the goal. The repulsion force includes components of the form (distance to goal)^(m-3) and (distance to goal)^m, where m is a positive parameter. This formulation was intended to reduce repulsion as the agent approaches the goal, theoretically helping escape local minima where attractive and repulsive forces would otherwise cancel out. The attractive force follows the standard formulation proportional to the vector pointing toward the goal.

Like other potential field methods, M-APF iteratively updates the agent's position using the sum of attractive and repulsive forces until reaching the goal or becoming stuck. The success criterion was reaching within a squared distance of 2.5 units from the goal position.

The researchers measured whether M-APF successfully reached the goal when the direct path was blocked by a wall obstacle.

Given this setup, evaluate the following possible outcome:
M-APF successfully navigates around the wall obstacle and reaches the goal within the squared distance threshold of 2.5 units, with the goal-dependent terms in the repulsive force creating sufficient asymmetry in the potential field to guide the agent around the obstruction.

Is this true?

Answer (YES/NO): NO